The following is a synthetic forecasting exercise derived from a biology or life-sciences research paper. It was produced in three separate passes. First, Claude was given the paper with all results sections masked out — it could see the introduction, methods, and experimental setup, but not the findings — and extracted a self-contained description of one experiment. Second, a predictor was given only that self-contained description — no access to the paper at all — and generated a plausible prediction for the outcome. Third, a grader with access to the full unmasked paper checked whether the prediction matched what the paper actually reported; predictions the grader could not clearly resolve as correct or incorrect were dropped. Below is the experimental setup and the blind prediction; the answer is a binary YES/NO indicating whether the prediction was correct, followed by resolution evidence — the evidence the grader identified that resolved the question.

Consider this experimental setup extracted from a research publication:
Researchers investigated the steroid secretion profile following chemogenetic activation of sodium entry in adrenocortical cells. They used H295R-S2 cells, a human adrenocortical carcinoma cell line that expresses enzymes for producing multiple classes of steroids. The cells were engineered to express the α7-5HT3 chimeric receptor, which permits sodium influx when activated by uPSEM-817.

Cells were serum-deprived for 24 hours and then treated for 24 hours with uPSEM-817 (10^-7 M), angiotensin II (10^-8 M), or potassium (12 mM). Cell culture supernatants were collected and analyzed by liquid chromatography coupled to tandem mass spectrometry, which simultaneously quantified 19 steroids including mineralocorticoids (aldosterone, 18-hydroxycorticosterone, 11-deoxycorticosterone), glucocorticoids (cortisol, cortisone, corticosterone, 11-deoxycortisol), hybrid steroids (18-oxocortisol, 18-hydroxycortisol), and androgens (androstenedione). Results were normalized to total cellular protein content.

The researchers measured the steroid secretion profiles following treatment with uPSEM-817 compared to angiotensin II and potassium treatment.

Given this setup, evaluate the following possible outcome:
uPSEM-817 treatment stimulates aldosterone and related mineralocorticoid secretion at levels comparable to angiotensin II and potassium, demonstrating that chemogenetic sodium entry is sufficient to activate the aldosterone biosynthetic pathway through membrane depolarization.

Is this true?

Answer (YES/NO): NO